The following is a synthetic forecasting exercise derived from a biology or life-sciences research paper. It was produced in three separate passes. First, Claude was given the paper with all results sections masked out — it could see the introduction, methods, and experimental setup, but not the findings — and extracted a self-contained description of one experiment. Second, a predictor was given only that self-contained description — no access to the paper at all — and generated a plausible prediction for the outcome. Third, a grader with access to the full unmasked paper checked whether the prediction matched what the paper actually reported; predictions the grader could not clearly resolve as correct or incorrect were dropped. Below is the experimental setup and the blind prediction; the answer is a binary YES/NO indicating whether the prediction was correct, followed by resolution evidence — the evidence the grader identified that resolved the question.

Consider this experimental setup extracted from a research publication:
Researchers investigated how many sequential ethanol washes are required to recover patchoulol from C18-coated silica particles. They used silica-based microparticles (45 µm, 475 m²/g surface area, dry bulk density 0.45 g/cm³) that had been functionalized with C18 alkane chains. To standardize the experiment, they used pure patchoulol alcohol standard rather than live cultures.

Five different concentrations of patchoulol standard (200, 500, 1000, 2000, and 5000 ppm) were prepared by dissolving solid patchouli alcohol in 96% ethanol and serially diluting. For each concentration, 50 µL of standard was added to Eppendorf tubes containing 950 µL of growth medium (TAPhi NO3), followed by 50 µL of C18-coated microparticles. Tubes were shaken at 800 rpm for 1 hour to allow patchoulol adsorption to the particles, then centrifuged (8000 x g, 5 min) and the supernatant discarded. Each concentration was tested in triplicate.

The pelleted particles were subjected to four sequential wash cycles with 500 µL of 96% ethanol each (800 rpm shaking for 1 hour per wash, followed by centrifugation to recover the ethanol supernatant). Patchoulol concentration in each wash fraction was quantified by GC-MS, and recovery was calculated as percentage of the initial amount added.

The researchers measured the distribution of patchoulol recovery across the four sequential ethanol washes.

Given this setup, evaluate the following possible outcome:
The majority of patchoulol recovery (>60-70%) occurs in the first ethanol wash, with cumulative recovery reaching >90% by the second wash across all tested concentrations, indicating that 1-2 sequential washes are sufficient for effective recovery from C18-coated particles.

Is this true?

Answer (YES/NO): NO